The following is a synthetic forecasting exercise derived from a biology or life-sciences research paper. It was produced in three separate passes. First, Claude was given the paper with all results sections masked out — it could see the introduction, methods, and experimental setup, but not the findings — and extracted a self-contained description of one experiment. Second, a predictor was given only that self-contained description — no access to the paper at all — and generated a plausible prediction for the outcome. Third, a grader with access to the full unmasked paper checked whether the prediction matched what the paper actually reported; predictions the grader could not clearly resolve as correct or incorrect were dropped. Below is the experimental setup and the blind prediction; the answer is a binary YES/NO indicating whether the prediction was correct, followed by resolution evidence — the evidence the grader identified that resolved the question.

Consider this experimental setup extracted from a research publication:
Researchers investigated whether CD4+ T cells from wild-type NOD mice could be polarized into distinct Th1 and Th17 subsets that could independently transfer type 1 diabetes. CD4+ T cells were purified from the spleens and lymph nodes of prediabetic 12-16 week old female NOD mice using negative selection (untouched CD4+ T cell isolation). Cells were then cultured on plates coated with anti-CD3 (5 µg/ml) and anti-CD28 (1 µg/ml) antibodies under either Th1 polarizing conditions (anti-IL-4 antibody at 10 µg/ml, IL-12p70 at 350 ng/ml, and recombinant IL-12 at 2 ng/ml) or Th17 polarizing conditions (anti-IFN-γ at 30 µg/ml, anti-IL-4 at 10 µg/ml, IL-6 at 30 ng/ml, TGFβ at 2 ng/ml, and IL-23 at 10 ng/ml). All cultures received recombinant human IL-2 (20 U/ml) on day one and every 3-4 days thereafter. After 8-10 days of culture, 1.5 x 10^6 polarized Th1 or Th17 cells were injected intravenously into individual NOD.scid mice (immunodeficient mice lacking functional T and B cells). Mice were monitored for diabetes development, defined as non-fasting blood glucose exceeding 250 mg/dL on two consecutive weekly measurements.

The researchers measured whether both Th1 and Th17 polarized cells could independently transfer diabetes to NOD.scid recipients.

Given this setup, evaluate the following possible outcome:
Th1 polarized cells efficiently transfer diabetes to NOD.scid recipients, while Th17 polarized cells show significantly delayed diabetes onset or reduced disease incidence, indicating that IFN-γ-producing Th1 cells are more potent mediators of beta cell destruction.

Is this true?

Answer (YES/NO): NO